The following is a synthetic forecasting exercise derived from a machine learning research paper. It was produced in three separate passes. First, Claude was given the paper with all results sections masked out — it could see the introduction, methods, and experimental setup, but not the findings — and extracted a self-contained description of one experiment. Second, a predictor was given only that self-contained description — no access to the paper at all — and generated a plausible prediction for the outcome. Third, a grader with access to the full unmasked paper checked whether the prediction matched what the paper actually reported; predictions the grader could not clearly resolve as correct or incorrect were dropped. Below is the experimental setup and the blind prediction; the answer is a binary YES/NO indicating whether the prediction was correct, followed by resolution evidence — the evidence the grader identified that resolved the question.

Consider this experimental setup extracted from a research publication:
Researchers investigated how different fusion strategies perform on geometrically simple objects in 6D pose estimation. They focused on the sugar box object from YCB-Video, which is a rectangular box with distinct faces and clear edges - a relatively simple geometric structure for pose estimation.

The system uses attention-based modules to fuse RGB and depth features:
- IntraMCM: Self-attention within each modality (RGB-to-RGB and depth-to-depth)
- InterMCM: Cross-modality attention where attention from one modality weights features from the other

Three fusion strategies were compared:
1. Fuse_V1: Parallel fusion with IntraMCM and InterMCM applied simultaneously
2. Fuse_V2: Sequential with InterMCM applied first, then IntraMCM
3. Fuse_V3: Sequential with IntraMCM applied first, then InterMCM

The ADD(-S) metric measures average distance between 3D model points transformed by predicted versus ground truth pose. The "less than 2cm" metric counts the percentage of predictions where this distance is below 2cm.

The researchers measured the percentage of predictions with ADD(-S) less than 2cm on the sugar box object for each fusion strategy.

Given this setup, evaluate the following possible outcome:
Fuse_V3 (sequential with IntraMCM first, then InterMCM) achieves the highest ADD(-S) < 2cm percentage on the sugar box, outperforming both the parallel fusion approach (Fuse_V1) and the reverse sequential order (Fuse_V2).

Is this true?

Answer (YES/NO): NO